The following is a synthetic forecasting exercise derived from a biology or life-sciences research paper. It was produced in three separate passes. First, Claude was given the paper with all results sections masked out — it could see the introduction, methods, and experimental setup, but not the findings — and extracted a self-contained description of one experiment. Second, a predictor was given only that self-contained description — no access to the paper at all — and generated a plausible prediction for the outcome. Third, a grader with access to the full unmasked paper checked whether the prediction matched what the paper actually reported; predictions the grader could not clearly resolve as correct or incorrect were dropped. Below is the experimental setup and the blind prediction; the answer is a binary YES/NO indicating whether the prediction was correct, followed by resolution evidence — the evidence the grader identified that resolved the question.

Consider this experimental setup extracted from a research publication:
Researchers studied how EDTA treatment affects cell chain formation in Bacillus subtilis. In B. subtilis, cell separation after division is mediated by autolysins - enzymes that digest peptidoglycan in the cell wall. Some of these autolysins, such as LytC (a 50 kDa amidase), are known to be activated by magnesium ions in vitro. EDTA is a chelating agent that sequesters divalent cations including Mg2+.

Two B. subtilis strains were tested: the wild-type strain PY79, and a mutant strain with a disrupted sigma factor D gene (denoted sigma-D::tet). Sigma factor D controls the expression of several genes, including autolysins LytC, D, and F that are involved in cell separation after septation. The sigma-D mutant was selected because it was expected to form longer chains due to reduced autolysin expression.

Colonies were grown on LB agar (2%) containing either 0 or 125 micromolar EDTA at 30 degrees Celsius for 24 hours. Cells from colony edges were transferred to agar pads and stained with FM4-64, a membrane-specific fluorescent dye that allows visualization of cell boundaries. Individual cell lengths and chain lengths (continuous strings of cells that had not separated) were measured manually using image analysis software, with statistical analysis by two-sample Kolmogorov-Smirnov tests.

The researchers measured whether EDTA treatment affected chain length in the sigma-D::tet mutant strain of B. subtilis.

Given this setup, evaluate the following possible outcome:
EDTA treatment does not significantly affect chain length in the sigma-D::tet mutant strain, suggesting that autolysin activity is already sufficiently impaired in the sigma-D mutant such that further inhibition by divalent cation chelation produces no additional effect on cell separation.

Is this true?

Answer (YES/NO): NO